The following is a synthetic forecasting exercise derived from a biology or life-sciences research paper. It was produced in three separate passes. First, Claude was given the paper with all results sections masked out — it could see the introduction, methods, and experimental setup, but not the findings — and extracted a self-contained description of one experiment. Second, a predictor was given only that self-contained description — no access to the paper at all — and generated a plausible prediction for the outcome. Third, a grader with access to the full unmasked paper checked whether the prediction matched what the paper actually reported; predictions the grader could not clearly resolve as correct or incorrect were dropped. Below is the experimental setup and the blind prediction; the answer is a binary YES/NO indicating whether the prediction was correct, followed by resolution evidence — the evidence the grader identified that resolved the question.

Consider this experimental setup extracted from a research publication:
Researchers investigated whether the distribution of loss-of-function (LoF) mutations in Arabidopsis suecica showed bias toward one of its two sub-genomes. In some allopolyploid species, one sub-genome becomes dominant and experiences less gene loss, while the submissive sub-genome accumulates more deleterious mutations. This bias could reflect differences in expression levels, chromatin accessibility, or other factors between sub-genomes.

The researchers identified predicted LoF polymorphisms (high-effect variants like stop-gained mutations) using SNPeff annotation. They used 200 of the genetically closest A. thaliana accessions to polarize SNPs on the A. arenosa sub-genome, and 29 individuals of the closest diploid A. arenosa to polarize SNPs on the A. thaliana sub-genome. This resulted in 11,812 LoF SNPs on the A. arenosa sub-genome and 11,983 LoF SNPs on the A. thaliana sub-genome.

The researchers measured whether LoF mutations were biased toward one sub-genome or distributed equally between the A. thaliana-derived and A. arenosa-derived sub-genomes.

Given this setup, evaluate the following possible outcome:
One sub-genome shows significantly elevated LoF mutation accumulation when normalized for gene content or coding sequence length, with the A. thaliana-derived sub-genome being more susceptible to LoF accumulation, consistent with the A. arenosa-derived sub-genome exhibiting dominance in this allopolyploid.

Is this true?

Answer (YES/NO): NO